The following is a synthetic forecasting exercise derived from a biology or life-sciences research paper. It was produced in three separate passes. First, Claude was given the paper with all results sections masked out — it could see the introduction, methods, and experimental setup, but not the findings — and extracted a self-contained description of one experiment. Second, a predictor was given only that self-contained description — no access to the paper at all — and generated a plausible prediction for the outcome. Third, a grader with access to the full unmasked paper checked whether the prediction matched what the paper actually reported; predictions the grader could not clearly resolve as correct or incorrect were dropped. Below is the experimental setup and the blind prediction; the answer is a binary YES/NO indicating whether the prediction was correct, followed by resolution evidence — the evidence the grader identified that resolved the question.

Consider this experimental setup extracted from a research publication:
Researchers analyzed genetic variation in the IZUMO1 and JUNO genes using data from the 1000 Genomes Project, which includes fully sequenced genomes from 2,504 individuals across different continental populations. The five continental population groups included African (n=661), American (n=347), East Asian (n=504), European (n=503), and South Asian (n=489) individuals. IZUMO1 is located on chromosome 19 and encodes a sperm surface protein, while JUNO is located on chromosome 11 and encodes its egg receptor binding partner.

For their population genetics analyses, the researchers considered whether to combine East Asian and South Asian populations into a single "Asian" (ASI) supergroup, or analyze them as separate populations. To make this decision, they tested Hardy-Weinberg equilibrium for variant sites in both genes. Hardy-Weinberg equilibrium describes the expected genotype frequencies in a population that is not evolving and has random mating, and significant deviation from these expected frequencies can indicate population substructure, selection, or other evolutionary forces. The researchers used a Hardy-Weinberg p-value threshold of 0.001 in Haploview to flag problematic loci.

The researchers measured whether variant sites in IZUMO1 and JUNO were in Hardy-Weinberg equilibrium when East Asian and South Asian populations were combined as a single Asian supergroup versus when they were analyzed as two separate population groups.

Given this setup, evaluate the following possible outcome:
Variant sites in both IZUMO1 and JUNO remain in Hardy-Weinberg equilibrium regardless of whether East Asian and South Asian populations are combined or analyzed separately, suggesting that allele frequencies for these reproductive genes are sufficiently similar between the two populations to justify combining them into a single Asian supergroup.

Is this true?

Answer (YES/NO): NO